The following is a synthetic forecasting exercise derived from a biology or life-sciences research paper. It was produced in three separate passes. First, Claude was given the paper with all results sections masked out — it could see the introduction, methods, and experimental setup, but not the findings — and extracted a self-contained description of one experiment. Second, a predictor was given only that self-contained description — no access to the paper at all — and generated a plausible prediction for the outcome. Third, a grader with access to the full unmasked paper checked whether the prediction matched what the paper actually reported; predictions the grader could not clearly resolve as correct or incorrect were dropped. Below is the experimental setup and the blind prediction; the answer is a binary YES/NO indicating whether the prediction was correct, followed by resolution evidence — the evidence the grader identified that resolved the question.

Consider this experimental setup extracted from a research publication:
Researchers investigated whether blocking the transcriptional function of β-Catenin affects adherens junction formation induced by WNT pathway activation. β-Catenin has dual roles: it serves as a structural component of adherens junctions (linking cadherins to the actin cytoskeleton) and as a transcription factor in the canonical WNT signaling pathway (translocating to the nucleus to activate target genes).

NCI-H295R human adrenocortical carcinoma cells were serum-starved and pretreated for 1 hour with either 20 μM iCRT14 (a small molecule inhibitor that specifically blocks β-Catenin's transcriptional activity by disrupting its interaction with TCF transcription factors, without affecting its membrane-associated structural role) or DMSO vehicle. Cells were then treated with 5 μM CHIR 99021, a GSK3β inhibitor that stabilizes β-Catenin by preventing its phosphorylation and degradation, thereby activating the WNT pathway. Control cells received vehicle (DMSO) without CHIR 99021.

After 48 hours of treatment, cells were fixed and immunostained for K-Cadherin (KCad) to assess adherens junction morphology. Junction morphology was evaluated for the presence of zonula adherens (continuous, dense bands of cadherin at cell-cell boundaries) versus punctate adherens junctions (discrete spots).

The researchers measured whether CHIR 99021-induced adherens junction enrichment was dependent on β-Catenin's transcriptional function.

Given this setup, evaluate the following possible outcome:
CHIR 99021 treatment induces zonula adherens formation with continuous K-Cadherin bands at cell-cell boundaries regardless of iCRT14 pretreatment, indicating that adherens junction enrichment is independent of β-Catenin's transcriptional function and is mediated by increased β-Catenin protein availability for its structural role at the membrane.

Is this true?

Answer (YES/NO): YES